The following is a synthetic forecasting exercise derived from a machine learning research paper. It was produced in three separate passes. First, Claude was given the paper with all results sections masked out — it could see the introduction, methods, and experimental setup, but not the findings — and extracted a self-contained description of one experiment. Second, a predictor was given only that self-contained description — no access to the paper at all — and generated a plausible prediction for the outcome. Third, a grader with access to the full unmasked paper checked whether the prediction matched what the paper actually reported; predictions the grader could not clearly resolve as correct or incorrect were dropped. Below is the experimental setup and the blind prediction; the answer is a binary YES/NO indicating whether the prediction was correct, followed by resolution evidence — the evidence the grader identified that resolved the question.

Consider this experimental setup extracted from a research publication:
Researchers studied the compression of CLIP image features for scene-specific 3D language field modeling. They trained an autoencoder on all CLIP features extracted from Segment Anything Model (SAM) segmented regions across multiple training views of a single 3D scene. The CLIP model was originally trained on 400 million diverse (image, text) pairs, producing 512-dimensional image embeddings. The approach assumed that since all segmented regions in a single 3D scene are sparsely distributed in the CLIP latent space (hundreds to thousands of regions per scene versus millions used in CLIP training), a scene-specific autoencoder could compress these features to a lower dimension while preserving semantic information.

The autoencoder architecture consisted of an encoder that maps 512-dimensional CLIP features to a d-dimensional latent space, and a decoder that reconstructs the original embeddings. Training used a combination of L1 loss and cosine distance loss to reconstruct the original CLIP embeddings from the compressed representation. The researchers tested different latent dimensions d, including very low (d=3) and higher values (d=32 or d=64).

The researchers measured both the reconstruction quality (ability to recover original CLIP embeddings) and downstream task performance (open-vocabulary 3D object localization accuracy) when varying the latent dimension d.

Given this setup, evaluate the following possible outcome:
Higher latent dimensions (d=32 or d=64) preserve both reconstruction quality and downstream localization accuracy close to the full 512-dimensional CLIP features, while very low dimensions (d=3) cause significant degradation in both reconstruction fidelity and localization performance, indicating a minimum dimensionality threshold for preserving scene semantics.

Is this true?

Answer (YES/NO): NO